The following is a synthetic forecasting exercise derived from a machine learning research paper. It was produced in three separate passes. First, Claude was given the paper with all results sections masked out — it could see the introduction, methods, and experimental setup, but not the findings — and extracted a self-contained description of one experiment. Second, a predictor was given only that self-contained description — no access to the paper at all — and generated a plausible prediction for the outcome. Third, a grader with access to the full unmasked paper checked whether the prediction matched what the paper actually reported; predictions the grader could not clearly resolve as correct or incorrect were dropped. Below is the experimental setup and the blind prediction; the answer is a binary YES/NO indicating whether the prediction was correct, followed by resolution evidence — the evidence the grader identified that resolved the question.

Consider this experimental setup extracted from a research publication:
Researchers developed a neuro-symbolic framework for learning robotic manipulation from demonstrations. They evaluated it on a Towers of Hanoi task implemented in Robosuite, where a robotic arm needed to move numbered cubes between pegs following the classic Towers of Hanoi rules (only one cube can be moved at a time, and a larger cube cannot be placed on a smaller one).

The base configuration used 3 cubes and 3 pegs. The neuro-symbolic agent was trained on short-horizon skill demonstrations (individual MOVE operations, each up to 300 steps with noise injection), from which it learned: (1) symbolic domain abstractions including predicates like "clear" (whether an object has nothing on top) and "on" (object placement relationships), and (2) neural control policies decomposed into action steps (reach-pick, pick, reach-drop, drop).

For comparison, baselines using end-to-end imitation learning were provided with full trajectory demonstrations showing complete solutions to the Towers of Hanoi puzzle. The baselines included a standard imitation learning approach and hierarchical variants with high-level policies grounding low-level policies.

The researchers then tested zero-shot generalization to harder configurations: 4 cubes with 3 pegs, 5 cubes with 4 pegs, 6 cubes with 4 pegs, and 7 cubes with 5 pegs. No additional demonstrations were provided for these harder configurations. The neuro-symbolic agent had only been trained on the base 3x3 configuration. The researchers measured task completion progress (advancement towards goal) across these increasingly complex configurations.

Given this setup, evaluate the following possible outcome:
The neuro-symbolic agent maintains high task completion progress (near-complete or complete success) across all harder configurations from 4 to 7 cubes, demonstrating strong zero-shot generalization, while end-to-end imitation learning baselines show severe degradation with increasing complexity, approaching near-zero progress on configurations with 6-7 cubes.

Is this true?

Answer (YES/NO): NO